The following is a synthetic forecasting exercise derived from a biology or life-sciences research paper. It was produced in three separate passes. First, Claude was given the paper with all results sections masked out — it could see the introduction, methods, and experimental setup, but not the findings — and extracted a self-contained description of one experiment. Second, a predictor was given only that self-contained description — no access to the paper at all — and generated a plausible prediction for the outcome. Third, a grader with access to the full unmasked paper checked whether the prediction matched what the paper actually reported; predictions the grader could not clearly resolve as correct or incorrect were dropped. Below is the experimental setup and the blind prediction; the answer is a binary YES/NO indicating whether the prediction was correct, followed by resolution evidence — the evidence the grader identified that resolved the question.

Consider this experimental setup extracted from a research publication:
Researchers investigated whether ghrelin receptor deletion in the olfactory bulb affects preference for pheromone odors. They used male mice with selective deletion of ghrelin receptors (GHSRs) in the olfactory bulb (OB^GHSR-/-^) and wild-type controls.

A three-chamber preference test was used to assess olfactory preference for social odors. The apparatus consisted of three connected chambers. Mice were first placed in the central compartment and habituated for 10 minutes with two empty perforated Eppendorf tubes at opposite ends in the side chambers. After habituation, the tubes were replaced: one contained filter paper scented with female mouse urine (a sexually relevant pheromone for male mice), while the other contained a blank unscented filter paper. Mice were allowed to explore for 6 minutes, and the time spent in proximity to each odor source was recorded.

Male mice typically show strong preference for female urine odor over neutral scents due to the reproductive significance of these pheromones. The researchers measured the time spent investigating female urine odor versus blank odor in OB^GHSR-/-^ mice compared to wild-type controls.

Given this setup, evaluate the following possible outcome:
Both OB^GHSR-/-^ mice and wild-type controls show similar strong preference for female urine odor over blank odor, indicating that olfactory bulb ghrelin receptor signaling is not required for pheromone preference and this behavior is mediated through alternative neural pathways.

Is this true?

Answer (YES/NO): NO